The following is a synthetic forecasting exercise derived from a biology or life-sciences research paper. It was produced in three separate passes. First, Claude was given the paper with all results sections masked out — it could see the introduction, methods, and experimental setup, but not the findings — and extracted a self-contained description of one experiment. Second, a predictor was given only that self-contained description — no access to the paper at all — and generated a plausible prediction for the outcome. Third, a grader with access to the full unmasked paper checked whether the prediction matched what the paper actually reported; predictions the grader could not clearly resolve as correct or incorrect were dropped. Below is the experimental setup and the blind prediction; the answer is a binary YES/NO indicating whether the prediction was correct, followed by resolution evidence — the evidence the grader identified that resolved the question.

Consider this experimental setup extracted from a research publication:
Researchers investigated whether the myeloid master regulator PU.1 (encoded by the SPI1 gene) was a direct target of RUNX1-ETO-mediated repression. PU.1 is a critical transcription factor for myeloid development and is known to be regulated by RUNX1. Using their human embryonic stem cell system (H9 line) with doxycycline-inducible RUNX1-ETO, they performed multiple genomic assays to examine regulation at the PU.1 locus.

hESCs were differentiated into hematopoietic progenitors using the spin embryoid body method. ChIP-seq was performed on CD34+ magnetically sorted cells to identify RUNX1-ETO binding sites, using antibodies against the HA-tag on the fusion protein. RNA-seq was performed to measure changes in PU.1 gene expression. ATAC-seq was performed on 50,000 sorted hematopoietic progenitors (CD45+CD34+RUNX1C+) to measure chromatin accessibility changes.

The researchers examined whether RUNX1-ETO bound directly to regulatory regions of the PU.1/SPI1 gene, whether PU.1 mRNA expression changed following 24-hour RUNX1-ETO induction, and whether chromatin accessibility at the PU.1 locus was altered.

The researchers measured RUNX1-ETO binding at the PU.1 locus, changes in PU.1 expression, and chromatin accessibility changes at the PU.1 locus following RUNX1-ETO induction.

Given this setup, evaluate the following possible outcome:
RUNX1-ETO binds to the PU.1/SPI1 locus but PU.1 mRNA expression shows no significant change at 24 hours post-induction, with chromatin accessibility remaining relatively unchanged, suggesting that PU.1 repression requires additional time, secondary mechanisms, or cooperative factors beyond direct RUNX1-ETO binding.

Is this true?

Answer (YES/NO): NO